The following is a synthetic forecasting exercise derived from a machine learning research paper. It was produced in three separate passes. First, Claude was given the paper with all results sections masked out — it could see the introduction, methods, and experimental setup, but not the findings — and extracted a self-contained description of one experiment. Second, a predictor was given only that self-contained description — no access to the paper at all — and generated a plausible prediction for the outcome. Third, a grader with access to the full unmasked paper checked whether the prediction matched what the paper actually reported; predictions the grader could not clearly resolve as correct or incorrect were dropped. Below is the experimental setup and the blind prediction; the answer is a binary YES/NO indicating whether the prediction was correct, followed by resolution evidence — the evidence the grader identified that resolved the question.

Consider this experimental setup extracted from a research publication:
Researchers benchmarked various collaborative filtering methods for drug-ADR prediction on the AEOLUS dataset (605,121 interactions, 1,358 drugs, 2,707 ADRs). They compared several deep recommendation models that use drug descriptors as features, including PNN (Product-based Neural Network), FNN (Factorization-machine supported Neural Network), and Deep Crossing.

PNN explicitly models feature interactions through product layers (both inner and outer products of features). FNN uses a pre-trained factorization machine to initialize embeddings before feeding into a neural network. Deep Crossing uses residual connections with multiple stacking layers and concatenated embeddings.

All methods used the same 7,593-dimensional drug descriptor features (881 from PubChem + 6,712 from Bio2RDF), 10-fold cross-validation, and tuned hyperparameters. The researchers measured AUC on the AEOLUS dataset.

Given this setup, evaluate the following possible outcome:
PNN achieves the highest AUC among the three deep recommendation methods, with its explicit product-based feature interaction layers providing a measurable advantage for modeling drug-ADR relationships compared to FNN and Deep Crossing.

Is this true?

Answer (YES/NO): YES